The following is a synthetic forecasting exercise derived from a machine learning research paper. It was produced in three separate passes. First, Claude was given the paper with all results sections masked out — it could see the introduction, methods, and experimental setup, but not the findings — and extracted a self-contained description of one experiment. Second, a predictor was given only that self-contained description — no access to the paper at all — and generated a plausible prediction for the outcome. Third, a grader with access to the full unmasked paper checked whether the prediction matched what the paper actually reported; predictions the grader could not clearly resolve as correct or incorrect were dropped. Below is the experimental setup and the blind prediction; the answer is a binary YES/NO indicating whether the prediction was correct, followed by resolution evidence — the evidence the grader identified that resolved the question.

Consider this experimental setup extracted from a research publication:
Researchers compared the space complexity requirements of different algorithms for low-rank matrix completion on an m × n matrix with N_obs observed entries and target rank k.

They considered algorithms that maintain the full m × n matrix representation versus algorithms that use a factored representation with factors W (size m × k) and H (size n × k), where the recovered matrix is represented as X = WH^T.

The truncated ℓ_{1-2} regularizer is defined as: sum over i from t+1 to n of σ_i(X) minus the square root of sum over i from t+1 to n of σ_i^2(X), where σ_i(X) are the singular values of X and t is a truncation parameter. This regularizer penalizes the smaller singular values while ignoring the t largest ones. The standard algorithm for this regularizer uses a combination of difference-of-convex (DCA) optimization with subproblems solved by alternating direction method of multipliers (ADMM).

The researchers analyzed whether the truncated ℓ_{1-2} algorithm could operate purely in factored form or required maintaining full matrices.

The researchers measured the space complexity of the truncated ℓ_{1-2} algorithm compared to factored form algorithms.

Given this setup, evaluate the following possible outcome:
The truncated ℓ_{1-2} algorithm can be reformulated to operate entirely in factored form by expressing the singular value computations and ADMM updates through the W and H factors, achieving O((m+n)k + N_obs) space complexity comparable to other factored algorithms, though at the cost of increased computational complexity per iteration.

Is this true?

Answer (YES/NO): NO